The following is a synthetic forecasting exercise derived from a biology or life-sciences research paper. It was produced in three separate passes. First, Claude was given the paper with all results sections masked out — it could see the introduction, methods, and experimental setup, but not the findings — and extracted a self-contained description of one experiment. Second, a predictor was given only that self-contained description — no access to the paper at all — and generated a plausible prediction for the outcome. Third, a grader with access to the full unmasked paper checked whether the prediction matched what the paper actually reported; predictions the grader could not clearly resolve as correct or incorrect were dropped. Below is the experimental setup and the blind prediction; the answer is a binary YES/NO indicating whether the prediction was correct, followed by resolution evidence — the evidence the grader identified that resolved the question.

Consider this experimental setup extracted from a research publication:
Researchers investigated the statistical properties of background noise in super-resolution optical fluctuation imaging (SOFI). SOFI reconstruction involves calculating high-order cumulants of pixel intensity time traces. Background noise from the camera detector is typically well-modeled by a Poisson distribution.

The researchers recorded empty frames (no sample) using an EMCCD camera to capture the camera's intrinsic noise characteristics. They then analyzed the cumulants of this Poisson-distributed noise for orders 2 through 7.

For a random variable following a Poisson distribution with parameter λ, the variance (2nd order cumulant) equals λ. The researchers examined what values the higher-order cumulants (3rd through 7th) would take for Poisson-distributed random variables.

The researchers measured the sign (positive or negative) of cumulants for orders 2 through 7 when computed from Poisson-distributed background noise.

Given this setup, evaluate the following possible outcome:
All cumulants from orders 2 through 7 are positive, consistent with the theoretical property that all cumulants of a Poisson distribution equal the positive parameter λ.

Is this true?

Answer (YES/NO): YES